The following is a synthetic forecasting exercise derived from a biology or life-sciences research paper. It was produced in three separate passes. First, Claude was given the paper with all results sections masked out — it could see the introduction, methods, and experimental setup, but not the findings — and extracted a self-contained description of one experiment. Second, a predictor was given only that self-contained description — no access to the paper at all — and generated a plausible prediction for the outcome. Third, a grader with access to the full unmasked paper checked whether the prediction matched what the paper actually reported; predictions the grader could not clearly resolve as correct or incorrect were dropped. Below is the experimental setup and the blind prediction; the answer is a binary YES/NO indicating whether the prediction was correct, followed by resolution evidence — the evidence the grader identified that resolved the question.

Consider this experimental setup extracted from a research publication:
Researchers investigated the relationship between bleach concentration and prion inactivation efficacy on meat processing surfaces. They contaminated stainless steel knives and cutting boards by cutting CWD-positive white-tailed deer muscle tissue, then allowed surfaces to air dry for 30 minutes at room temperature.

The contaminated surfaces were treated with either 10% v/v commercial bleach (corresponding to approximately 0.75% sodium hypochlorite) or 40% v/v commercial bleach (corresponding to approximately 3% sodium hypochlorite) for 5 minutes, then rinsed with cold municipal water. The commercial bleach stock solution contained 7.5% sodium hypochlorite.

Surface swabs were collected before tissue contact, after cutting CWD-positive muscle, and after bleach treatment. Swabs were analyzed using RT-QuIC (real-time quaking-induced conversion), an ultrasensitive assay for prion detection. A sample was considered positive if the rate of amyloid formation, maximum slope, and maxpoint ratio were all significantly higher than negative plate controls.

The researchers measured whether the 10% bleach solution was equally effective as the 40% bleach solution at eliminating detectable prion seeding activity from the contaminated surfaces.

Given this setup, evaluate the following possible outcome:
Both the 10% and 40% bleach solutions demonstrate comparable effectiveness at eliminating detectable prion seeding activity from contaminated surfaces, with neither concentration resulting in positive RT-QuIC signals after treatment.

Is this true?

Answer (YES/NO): YES